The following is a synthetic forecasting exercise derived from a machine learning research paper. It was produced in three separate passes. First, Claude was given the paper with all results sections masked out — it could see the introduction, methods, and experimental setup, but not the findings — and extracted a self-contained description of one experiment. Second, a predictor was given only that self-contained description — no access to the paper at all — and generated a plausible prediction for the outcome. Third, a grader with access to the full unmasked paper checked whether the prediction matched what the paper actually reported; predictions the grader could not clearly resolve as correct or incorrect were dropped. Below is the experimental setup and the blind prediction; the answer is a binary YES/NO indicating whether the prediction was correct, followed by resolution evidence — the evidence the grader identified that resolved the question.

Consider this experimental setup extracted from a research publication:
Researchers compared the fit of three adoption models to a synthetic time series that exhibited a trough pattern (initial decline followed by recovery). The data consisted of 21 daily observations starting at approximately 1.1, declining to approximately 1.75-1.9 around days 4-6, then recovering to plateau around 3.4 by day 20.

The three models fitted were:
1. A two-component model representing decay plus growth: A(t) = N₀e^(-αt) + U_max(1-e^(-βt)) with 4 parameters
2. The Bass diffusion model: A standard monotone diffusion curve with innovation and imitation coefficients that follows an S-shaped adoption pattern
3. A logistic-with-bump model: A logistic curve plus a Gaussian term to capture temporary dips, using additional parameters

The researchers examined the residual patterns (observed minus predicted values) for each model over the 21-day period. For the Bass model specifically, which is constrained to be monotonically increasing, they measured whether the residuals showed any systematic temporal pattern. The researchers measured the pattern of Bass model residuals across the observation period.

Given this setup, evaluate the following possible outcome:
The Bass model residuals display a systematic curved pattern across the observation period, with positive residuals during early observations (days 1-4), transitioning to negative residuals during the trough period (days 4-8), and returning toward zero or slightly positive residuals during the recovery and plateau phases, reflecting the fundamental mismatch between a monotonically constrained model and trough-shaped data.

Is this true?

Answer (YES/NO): NO